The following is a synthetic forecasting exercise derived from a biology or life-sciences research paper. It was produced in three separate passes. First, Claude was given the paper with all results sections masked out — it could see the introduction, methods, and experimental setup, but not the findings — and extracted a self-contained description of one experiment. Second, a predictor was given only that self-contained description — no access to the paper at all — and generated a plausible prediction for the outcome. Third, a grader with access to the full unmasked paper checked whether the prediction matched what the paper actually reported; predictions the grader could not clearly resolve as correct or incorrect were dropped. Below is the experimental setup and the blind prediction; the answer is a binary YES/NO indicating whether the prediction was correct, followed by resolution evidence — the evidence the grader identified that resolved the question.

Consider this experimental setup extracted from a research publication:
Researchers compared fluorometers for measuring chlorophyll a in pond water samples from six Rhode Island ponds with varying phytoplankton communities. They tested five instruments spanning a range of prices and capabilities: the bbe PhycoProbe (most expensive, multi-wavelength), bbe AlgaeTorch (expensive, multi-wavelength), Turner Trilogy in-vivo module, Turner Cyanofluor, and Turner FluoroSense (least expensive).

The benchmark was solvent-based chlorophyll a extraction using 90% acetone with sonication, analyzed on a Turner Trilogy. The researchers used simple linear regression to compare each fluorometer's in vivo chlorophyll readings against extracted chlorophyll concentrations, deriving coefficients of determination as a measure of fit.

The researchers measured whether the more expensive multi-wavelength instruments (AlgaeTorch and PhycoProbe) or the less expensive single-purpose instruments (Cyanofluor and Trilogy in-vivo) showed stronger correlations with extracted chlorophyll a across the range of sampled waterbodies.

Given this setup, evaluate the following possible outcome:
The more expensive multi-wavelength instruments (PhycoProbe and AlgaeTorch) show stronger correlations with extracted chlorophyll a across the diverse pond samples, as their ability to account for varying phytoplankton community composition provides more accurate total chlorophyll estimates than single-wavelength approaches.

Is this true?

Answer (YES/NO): YES